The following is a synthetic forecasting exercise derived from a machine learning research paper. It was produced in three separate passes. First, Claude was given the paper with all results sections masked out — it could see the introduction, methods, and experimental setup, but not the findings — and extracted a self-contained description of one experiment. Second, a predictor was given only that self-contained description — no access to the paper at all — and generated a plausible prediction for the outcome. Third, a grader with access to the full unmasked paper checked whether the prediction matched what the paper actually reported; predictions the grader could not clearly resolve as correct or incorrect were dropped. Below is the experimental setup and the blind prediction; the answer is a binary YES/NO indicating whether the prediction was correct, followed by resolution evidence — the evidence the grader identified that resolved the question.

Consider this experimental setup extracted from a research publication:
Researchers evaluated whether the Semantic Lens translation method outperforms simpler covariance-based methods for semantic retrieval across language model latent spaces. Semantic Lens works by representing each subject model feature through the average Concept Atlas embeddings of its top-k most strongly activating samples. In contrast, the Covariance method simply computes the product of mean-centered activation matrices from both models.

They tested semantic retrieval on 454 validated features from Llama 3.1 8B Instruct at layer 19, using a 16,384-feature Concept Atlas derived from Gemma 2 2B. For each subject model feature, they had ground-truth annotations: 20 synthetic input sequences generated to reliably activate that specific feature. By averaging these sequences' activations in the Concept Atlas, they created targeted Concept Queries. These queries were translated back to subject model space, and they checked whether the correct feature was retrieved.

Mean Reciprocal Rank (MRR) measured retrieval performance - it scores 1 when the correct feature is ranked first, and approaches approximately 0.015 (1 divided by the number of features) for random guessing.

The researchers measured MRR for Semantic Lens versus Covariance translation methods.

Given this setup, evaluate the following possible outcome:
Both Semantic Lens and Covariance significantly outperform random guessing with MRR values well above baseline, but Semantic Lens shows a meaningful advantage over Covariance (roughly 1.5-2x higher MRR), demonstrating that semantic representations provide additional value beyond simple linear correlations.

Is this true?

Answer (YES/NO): NO